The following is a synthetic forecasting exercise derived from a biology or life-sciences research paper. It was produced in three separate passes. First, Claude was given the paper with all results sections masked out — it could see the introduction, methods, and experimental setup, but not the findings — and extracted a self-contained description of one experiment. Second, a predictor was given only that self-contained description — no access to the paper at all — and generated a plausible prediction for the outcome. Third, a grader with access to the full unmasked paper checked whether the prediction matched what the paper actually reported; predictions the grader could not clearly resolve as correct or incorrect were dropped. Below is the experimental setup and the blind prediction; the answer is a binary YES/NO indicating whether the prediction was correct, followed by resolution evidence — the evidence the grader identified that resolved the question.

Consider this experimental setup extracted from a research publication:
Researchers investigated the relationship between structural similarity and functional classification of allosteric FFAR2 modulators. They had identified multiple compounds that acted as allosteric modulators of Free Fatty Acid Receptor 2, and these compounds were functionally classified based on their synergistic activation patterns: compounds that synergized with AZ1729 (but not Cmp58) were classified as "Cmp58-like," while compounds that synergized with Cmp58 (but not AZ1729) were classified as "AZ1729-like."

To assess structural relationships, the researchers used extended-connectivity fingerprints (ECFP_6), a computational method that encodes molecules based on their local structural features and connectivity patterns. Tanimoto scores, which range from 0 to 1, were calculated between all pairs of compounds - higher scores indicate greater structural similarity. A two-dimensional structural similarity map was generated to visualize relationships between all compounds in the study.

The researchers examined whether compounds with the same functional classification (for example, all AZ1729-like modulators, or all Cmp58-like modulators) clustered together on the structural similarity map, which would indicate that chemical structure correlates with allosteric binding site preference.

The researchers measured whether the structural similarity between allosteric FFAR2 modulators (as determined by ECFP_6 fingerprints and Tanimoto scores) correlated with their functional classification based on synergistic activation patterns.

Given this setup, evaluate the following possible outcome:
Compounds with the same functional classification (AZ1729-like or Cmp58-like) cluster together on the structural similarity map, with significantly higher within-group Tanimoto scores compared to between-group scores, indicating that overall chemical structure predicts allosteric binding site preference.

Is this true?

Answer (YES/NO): NO